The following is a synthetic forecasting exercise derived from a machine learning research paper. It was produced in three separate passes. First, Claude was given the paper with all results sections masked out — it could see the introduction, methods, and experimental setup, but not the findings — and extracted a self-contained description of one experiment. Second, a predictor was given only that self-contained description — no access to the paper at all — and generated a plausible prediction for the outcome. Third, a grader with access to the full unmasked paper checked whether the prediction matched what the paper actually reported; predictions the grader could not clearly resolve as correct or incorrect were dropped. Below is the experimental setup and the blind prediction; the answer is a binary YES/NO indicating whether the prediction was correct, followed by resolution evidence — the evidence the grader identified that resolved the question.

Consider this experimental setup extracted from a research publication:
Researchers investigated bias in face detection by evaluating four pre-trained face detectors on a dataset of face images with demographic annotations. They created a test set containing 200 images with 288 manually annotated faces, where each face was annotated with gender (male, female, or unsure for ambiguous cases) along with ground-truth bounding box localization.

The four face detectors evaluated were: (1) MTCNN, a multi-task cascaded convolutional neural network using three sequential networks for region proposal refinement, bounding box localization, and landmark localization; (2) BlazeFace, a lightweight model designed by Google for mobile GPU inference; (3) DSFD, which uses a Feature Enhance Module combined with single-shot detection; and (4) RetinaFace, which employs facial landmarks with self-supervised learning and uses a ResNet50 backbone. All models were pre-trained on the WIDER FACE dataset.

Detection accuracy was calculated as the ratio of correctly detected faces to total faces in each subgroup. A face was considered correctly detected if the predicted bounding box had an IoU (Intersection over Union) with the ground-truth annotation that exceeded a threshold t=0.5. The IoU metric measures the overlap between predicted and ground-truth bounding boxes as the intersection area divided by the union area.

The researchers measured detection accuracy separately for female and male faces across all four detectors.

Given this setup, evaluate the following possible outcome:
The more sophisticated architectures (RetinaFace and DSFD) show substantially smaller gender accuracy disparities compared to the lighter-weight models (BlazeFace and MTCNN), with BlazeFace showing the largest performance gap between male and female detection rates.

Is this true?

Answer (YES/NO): NO